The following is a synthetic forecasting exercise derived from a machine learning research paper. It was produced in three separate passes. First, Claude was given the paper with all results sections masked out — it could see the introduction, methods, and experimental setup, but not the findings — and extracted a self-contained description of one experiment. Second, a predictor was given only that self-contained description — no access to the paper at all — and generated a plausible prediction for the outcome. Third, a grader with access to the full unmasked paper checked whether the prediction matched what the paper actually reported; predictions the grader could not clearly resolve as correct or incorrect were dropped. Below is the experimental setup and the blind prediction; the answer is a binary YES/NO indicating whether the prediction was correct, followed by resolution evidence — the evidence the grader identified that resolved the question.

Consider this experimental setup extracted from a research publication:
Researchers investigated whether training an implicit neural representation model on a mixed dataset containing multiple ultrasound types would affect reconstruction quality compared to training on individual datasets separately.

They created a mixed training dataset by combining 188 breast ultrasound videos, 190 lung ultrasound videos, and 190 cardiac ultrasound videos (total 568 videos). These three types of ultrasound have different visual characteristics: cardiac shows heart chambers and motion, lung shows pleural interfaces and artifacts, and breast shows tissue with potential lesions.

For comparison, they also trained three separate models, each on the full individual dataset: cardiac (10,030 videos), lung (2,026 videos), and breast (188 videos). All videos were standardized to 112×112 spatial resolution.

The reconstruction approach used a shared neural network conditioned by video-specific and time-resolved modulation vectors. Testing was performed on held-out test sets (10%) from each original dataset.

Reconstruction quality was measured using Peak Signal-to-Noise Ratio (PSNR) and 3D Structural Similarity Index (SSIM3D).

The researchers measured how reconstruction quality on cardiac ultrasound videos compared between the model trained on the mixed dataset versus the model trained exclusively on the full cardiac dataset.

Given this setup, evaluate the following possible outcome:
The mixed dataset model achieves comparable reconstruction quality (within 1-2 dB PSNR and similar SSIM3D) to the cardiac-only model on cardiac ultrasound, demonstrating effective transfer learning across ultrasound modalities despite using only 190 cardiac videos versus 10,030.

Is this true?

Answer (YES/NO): NO